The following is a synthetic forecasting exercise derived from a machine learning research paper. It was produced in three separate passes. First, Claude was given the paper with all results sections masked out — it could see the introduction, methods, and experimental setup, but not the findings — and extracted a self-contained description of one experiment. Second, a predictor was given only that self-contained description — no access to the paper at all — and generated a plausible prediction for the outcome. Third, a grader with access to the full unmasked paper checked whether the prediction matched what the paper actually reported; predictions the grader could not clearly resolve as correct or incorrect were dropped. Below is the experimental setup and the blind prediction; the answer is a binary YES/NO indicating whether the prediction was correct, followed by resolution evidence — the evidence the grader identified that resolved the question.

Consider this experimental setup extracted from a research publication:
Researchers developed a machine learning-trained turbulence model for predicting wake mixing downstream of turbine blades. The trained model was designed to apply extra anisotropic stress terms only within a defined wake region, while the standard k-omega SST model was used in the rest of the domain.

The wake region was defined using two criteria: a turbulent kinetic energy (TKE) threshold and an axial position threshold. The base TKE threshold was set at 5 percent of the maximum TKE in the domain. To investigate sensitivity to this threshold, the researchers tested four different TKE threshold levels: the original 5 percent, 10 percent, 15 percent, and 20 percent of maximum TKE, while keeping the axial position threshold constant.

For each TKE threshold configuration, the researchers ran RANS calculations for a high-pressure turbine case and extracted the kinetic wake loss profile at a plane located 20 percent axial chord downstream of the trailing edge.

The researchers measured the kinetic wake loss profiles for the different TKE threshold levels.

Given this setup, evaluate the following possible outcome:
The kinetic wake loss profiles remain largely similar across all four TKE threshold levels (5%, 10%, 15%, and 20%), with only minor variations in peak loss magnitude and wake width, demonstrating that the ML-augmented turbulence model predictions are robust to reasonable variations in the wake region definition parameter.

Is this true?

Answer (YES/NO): YES